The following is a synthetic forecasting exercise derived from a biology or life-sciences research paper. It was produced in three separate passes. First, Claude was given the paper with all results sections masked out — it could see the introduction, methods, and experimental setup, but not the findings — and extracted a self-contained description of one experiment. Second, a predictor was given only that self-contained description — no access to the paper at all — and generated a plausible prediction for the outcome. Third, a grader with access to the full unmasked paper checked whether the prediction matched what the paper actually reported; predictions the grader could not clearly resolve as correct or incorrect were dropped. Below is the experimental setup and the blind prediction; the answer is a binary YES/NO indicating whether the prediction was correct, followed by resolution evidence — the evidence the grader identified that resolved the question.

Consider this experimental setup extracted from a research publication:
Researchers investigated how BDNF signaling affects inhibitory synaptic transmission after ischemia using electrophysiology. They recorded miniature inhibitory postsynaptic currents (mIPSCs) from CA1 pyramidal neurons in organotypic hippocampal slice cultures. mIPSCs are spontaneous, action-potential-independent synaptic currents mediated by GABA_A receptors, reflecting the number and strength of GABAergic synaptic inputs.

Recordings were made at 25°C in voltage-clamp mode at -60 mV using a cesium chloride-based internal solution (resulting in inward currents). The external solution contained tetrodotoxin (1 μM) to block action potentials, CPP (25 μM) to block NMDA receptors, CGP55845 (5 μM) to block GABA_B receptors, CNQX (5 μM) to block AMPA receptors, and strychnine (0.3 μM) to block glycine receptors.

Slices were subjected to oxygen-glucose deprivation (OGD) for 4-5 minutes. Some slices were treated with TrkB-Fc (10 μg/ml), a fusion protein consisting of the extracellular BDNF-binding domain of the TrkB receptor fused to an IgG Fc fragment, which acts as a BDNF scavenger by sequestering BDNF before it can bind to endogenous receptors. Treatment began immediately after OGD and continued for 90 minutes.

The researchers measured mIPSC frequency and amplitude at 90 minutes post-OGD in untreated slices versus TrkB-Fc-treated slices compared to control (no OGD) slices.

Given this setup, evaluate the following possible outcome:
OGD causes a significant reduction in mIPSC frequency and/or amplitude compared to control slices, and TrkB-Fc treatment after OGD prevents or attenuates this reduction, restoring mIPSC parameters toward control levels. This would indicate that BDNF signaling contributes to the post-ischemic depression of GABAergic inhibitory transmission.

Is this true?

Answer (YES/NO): YES